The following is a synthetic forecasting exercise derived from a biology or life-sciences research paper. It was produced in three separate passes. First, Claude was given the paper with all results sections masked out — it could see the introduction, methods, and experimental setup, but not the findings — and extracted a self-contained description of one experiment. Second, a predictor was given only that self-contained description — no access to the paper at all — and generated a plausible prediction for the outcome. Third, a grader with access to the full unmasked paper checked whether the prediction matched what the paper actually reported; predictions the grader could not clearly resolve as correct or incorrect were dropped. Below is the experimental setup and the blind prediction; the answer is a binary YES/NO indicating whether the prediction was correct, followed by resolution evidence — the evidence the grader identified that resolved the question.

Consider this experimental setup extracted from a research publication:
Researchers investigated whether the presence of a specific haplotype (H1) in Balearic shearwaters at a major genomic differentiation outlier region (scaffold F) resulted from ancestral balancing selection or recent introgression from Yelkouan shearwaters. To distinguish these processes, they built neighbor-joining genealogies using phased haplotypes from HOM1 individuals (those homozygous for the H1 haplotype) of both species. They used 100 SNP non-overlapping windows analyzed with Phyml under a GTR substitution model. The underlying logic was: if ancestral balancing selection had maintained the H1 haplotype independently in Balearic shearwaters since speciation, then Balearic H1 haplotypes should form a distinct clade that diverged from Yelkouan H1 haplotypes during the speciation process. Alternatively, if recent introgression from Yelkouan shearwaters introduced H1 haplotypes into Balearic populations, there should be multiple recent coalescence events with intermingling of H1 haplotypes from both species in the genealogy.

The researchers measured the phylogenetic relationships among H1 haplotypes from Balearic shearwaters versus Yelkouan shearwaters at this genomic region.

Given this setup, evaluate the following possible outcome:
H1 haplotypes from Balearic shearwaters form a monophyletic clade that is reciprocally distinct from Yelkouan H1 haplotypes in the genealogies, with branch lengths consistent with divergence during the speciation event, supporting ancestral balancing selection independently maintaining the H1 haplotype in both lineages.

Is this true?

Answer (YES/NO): NO